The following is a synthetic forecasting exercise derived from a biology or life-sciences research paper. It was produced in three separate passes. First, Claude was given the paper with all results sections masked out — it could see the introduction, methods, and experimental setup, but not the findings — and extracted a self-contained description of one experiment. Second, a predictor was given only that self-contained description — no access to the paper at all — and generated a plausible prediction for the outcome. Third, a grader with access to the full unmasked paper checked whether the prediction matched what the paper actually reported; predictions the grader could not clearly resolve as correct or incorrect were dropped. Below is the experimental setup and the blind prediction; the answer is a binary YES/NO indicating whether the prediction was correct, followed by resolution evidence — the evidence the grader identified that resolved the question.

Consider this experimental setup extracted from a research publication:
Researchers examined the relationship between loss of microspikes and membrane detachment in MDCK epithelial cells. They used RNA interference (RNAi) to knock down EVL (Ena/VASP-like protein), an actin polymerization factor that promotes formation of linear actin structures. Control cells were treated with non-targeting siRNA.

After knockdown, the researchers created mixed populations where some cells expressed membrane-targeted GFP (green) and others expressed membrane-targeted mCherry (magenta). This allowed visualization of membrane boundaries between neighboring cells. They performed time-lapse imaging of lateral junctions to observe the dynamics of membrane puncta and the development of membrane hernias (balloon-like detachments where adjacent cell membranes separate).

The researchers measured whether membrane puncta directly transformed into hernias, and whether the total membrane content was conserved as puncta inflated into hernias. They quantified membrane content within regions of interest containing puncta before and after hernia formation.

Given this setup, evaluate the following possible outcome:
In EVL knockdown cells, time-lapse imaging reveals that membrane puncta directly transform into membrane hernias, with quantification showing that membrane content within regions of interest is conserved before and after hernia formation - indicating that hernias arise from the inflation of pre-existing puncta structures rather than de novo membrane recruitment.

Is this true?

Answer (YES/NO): YES